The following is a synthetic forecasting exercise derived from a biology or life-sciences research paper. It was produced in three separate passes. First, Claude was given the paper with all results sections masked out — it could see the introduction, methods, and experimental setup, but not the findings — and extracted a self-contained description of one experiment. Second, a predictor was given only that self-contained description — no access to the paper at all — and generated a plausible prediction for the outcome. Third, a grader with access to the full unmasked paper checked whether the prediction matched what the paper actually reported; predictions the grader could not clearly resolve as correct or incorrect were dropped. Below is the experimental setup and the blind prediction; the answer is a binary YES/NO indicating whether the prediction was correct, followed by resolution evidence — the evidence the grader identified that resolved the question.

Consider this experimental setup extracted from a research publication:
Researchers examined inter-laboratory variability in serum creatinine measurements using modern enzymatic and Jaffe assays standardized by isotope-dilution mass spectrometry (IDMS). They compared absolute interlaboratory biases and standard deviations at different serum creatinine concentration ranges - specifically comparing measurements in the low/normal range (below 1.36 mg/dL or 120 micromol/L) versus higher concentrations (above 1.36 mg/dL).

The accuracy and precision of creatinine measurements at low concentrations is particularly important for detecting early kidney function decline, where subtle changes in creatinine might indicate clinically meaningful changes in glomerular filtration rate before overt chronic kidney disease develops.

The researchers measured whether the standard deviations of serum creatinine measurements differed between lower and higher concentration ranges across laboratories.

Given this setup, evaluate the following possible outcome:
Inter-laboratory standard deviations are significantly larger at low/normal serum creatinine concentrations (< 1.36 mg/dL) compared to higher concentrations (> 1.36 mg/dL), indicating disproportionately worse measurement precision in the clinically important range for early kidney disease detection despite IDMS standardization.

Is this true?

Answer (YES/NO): NO